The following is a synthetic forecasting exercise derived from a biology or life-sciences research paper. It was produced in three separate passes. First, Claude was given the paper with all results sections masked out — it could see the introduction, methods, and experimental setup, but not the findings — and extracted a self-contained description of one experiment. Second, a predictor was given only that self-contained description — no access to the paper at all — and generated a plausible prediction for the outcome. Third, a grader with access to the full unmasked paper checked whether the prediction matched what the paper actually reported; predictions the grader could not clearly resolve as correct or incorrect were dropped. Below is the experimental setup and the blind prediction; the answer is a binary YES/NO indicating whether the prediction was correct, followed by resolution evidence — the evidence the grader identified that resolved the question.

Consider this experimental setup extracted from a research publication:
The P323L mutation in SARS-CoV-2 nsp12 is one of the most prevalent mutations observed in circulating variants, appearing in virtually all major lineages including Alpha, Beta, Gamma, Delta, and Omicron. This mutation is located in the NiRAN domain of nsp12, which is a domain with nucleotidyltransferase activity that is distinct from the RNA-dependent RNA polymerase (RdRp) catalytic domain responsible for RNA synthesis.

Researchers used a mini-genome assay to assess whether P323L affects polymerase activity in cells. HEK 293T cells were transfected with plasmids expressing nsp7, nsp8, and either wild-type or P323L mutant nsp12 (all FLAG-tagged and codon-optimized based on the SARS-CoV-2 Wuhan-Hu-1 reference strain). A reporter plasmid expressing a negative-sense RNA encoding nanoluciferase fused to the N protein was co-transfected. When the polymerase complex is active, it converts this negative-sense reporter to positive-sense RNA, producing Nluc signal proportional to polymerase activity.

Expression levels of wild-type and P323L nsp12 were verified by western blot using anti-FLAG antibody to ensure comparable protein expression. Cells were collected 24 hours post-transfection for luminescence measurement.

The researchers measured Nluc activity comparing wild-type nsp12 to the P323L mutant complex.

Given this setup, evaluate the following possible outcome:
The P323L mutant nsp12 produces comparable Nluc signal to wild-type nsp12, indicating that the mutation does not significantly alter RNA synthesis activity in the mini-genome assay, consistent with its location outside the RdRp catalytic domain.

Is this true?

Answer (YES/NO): YES